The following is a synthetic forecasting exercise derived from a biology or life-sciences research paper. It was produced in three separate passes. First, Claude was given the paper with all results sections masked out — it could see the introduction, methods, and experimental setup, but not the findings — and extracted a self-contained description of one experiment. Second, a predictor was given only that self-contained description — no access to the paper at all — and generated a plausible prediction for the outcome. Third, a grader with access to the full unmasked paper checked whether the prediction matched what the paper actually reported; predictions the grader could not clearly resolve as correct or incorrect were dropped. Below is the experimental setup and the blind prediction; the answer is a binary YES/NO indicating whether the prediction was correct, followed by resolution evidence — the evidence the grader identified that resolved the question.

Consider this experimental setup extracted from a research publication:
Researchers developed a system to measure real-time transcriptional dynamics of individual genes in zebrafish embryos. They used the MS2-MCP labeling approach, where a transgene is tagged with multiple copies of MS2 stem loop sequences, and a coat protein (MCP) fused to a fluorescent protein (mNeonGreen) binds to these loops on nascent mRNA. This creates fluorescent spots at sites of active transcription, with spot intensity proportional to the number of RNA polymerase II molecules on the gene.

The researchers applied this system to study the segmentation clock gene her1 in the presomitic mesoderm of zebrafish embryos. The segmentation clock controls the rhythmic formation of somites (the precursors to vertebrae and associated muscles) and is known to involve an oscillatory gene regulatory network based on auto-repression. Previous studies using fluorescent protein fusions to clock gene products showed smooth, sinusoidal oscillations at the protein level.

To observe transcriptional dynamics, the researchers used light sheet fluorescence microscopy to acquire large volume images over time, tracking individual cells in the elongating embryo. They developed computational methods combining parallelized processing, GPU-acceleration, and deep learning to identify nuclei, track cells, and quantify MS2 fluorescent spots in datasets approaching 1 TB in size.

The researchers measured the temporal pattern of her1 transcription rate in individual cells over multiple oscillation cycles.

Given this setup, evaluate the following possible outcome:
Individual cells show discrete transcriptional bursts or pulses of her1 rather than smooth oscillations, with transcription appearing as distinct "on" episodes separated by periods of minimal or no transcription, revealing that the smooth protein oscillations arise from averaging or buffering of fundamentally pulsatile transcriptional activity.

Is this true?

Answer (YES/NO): YES